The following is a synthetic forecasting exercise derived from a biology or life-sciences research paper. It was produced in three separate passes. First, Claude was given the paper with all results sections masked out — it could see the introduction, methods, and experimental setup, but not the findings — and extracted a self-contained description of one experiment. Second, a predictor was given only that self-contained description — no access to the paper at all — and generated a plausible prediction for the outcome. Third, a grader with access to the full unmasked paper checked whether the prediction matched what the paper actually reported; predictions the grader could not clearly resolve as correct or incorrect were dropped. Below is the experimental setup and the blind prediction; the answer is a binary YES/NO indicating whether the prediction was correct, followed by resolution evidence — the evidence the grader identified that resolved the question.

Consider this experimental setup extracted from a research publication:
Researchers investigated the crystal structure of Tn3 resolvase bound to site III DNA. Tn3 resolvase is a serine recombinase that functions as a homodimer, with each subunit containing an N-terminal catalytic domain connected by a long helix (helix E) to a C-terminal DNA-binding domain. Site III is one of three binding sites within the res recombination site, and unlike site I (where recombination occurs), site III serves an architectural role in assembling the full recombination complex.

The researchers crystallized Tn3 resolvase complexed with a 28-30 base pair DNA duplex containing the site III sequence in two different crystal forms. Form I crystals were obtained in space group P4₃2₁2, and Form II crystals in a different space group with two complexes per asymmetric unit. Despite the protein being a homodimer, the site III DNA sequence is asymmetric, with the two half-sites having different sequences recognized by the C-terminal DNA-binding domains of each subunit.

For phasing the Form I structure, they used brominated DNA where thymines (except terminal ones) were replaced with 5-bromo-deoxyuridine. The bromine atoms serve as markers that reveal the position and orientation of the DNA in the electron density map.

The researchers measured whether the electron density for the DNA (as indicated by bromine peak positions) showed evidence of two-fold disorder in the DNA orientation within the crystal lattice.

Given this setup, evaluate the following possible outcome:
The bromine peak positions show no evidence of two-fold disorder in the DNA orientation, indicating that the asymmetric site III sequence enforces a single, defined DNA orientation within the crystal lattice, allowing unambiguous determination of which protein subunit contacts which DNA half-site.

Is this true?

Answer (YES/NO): YES